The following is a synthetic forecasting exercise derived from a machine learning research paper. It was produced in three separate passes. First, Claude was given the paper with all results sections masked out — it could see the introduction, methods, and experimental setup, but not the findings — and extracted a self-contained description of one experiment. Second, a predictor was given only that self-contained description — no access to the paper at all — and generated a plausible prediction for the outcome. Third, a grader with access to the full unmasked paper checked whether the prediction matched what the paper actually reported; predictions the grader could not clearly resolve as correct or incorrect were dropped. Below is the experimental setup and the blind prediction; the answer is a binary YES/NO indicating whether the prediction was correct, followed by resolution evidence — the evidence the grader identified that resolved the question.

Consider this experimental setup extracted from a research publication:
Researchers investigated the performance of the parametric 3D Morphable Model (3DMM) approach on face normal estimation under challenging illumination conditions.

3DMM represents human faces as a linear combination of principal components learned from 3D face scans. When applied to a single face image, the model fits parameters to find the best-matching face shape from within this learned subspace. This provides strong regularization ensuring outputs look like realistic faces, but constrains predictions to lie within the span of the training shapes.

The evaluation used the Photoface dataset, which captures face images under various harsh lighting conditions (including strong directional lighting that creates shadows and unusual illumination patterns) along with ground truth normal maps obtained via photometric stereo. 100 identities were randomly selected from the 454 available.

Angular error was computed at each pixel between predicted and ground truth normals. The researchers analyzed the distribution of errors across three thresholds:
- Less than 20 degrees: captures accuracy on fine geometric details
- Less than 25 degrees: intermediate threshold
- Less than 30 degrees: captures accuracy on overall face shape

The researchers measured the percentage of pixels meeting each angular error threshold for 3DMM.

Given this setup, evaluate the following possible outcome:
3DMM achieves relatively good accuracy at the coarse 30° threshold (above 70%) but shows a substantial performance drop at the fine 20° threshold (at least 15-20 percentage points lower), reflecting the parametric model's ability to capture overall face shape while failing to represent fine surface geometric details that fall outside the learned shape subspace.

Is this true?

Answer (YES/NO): NO